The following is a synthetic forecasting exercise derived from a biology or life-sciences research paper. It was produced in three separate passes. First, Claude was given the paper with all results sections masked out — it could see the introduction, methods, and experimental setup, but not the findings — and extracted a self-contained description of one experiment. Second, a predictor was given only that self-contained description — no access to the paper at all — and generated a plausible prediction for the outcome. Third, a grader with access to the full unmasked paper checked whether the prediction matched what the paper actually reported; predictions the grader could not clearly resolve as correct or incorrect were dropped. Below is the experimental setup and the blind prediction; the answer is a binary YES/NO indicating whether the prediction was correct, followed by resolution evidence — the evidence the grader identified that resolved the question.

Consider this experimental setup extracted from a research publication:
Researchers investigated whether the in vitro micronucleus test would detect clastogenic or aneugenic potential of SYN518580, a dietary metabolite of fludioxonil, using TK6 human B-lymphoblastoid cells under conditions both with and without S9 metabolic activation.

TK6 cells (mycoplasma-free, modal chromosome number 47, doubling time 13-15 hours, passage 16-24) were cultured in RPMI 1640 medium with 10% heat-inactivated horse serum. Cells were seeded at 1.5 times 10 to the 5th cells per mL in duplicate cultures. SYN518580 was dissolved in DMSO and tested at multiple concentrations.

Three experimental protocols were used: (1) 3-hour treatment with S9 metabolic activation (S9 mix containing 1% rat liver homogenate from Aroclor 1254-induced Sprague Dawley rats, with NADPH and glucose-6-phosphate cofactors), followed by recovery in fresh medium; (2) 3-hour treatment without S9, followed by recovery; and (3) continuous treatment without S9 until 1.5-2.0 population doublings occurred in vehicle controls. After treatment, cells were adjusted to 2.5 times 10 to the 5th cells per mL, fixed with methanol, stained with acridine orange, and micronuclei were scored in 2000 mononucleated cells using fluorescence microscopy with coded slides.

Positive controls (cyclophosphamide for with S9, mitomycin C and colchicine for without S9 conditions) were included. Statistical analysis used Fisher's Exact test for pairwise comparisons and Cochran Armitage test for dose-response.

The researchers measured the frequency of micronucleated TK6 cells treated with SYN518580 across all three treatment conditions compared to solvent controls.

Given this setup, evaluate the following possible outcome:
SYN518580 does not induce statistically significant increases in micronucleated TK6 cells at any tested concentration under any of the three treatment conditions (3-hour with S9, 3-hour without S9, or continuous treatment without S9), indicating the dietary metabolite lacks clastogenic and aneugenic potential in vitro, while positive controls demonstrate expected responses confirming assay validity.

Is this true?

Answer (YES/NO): NO